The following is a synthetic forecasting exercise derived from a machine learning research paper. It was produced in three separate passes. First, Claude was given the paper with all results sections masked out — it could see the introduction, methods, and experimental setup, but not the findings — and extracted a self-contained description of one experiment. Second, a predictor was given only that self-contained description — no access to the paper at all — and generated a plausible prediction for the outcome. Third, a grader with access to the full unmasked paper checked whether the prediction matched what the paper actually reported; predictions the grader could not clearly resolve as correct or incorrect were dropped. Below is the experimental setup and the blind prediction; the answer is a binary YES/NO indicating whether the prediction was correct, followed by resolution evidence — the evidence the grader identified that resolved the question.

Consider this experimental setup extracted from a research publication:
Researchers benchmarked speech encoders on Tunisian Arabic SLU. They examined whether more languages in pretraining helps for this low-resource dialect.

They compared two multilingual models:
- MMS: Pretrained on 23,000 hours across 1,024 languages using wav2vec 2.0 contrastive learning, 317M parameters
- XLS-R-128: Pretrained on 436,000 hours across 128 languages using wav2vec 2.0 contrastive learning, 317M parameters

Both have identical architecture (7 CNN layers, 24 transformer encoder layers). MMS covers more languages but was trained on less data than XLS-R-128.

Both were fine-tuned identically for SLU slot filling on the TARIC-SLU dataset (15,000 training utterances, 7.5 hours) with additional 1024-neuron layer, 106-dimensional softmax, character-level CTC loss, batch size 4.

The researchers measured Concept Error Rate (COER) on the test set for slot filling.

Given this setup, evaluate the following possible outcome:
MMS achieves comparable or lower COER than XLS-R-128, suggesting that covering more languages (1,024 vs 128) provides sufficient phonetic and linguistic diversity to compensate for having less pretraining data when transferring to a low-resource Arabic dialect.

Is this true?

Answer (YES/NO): NO